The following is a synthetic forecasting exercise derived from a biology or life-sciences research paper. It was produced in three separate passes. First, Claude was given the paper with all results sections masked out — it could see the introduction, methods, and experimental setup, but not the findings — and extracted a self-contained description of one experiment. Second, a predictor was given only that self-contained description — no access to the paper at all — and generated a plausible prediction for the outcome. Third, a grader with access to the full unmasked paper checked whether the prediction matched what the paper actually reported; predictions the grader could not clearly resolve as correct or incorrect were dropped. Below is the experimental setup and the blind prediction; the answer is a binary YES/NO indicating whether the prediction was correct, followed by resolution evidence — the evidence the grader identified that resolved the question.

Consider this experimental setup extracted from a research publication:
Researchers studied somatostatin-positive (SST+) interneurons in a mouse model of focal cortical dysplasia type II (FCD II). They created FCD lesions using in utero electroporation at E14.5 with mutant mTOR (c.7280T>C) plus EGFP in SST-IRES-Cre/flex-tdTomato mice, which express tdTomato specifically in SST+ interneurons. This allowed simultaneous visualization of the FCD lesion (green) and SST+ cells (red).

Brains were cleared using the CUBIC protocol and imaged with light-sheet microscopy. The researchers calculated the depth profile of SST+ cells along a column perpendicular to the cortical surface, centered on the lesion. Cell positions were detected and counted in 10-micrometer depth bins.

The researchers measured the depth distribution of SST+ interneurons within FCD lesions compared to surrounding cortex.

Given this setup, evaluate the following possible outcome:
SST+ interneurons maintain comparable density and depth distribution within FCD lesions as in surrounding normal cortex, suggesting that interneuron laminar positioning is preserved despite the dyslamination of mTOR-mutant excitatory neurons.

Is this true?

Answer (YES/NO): YES